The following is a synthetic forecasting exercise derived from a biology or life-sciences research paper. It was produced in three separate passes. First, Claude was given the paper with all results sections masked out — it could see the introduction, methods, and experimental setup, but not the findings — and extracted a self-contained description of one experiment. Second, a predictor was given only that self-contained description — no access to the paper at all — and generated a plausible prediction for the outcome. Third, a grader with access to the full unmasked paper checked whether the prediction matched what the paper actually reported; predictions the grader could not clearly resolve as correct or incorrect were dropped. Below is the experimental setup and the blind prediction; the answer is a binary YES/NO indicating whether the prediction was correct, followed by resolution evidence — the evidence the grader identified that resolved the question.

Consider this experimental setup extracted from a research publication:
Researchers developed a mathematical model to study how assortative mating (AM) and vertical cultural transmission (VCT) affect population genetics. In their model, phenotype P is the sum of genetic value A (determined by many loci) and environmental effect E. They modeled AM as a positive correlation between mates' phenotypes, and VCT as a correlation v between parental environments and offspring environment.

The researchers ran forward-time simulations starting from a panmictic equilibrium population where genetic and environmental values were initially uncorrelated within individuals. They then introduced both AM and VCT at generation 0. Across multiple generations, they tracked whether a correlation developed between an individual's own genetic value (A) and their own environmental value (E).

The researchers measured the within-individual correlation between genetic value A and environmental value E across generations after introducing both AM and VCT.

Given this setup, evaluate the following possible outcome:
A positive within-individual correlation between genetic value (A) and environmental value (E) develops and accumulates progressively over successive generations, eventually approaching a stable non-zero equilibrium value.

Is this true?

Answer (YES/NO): YES